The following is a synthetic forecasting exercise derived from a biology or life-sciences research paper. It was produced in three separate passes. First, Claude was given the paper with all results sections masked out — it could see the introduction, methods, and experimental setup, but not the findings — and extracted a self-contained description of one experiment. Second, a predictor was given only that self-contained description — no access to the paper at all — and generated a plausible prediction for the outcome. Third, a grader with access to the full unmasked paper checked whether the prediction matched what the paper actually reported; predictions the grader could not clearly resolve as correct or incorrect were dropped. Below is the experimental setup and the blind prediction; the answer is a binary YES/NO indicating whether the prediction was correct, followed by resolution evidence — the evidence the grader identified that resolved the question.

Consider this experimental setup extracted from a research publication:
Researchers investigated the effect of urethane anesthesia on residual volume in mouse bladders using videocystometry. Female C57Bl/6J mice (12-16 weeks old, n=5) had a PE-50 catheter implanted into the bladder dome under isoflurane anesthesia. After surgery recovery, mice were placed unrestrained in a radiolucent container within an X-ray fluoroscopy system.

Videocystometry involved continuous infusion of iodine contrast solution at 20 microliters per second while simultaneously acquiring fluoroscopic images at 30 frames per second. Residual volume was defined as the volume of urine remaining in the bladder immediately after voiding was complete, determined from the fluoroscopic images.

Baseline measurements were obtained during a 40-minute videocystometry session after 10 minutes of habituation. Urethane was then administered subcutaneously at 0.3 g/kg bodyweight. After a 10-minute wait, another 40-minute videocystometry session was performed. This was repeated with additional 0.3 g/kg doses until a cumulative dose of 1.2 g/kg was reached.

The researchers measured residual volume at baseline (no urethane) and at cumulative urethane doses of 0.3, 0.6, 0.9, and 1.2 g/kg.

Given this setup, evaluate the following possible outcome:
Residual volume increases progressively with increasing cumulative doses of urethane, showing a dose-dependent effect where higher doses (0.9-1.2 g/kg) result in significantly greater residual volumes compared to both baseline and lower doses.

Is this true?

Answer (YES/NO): NO